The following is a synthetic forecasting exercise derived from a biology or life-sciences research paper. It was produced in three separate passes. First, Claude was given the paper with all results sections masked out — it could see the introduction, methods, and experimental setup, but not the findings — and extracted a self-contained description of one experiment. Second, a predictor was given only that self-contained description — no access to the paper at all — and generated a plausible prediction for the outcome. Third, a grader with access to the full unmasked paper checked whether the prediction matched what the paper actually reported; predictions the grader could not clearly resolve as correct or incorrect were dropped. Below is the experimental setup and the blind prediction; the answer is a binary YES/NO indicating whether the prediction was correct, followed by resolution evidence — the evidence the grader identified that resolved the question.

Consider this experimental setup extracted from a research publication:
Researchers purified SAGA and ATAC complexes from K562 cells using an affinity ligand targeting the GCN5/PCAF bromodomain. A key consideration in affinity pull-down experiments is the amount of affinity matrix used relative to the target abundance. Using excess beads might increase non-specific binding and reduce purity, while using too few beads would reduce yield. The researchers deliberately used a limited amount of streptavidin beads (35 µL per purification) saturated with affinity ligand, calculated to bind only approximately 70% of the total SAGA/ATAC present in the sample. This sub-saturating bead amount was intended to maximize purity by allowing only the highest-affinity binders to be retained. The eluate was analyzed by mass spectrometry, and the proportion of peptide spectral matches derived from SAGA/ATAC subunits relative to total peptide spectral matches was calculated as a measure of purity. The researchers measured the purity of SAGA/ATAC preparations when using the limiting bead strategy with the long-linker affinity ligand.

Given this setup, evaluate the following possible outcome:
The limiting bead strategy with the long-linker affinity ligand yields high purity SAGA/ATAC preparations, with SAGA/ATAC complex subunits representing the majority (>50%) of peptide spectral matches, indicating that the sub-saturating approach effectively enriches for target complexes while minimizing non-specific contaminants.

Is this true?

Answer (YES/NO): YES